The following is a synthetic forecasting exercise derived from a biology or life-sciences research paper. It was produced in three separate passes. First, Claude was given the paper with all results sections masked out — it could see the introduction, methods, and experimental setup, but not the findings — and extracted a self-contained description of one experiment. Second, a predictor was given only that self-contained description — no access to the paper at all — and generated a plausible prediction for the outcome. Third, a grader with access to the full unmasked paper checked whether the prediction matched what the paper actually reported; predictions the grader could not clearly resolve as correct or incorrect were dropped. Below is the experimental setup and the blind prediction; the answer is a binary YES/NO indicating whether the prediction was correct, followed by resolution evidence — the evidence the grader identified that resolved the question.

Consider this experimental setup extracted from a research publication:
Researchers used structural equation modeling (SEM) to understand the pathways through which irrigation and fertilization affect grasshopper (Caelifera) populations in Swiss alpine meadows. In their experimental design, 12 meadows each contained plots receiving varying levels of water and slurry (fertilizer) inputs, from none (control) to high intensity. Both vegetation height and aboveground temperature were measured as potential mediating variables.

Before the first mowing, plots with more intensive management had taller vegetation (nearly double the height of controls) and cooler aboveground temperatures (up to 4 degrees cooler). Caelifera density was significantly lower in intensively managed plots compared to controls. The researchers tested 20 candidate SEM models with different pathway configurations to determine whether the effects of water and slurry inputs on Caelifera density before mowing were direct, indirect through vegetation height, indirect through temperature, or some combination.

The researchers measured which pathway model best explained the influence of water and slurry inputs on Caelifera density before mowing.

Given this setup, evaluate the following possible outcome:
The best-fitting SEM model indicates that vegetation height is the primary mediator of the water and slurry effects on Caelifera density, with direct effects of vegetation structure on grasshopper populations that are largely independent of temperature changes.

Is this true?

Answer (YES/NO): YES